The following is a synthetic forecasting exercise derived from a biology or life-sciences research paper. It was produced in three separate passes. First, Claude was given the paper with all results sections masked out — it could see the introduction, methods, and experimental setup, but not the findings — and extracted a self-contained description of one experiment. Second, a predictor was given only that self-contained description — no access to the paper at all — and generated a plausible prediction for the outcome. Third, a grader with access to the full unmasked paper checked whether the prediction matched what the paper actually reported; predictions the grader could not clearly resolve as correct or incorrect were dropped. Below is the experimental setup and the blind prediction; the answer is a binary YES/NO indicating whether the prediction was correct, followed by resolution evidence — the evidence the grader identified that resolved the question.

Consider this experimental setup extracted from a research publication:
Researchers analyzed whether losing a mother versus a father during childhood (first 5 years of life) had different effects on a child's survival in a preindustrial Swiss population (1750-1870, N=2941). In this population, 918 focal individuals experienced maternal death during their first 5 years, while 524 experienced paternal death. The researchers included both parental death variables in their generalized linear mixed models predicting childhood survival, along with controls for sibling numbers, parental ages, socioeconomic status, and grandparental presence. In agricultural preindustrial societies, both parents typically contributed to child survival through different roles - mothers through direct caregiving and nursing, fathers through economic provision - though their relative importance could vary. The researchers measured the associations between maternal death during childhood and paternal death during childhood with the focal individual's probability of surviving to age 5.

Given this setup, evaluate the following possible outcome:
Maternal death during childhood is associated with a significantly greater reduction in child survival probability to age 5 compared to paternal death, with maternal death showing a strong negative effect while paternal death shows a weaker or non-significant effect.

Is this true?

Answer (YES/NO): YES